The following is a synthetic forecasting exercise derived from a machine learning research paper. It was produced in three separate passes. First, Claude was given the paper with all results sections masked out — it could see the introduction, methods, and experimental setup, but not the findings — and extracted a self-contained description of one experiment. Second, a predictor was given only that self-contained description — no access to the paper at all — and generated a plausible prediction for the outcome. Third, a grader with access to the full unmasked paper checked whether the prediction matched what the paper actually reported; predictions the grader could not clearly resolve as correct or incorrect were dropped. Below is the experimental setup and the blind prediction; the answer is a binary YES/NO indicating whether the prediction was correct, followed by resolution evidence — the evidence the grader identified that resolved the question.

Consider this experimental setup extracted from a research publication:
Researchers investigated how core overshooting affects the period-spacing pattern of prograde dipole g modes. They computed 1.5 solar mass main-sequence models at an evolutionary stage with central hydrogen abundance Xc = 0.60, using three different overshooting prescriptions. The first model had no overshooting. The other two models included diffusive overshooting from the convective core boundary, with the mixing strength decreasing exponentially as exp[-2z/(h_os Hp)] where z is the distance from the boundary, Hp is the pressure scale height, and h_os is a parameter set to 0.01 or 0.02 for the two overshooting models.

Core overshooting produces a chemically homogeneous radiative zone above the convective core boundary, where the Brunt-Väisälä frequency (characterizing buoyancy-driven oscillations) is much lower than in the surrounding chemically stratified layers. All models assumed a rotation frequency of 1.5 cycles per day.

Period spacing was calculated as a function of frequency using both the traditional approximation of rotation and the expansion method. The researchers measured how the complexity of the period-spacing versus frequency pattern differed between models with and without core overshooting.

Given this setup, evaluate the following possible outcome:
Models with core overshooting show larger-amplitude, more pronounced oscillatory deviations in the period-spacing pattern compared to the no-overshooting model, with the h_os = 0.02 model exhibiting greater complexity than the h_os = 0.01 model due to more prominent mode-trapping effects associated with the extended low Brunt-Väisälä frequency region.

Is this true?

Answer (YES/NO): NO